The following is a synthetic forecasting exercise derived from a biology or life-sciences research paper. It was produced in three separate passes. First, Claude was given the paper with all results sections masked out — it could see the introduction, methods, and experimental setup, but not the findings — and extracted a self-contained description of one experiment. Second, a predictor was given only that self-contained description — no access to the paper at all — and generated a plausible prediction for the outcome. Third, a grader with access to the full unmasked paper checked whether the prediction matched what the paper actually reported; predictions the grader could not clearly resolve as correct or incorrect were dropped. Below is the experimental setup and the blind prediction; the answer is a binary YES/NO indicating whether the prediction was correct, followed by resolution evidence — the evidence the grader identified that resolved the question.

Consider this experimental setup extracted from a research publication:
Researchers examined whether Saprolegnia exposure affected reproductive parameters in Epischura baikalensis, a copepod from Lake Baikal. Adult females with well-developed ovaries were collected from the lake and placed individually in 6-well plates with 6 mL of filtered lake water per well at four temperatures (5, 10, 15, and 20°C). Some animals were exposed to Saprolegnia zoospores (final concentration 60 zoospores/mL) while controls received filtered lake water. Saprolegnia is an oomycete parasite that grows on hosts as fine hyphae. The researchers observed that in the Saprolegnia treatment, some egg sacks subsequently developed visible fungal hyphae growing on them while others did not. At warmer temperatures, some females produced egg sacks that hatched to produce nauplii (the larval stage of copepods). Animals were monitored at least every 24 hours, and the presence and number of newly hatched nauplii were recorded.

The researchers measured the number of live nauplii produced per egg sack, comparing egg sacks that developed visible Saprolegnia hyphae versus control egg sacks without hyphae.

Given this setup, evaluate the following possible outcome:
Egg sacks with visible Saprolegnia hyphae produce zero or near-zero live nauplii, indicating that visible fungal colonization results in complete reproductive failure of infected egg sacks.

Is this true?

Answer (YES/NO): NO